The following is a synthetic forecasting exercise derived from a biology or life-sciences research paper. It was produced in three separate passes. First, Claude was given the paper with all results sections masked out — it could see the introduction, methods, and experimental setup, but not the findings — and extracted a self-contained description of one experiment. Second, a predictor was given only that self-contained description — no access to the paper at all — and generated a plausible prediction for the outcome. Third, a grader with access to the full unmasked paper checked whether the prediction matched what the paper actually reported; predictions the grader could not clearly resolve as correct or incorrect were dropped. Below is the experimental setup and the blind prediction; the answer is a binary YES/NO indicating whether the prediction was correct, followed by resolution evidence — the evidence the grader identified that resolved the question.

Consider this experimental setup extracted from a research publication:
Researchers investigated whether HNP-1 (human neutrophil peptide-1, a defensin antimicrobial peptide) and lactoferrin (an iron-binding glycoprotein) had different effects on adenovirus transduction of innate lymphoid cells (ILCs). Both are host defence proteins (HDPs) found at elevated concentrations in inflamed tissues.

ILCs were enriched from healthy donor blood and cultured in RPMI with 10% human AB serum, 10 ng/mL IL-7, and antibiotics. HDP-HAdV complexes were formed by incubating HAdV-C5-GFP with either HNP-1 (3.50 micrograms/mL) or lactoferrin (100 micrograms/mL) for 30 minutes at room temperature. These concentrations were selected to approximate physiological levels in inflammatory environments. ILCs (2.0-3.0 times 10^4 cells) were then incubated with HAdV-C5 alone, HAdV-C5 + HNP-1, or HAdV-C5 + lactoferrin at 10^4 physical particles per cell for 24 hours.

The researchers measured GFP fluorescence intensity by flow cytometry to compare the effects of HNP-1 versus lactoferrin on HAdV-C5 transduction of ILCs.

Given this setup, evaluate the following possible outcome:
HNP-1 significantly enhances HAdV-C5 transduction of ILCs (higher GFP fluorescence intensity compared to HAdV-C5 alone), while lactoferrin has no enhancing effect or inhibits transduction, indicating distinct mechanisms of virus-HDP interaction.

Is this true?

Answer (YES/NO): NO